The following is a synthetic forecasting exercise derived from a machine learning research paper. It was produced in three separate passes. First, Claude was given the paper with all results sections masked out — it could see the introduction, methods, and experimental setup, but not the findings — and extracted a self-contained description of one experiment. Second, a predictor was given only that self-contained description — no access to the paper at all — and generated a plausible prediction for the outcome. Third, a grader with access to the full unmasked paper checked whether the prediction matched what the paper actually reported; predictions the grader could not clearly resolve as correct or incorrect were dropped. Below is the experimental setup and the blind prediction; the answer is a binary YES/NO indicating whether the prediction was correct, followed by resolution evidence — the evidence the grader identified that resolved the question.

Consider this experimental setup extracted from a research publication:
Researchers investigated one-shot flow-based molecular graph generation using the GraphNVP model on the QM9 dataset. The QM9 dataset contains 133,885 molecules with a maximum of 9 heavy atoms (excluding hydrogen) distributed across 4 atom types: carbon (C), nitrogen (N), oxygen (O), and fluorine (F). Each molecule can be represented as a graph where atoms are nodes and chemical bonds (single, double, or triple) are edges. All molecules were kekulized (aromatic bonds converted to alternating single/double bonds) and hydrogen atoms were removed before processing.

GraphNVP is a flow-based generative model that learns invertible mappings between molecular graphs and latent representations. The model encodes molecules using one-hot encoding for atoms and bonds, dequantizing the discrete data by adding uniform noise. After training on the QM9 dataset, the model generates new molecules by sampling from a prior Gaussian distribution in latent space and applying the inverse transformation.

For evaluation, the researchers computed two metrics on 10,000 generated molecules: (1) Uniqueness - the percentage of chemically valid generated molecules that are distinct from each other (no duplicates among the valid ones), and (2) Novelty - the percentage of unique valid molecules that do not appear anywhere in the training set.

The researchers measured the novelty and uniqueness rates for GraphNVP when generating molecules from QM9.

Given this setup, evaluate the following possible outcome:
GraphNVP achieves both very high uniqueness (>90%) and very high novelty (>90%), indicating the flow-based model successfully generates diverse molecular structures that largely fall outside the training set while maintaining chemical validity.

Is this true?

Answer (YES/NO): NO